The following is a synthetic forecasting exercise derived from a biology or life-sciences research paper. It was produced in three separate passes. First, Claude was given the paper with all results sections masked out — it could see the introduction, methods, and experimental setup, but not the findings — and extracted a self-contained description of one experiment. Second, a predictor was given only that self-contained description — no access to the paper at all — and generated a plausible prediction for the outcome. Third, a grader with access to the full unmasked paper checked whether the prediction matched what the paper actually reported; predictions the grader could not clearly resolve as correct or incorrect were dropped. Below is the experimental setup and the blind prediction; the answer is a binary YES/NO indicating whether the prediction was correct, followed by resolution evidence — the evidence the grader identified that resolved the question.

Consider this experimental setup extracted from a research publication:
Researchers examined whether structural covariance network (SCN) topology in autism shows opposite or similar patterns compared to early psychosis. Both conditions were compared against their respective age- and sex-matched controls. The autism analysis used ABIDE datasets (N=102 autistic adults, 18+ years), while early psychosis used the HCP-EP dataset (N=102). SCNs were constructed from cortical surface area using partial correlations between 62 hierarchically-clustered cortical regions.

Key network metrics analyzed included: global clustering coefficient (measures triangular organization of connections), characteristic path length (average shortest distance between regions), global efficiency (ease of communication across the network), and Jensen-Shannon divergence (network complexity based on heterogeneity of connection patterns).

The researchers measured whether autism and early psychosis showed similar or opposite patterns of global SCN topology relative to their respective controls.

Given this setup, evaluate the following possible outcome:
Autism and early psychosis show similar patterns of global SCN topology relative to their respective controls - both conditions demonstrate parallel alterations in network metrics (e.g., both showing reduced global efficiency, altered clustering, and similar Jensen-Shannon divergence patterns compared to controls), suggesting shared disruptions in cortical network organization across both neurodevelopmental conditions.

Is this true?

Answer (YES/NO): NO